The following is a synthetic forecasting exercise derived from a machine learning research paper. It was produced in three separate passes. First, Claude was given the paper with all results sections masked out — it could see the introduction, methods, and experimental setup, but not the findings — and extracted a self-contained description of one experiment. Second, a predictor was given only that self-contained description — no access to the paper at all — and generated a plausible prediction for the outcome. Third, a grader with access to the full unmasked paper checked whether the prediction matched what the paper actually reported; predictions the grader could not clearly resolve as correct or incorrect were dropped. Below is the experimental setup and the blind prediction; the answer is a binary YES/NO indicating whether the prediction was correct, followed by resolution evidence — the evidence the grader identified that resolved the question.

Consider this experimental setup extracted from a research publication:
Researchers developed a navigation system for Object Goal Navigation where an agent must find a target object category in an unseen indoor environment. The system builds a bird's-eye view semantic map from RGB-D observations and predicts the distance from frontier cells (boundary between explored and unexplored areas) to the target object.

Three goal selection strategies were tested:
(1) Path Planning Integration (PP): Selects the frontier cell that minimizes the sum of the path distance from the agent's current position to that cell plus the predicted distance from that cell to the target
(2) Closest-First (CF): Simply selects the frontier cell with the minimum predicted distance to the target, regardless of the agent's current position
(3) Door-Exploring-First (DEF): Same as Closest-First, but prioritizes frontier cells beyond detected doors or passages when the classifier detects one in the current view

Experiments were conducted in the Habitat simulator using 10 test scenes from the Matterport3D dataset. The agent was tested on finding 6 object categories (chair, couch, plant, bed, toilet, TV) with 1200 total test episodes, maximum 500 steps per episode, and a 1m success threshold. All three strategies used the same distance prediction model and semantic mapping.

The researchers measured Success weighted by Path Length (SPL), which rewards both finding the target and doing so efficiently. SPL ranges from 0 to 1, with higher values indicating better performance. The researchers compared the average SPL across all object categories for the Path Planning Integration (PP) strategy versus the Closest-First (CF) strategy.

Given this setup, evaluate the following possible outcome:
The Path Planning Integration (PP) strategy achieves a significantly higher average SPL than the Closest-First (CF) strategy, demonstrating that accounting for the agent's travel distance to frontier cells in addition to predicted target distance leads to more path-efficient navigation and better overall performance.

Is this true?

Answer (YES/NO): NO